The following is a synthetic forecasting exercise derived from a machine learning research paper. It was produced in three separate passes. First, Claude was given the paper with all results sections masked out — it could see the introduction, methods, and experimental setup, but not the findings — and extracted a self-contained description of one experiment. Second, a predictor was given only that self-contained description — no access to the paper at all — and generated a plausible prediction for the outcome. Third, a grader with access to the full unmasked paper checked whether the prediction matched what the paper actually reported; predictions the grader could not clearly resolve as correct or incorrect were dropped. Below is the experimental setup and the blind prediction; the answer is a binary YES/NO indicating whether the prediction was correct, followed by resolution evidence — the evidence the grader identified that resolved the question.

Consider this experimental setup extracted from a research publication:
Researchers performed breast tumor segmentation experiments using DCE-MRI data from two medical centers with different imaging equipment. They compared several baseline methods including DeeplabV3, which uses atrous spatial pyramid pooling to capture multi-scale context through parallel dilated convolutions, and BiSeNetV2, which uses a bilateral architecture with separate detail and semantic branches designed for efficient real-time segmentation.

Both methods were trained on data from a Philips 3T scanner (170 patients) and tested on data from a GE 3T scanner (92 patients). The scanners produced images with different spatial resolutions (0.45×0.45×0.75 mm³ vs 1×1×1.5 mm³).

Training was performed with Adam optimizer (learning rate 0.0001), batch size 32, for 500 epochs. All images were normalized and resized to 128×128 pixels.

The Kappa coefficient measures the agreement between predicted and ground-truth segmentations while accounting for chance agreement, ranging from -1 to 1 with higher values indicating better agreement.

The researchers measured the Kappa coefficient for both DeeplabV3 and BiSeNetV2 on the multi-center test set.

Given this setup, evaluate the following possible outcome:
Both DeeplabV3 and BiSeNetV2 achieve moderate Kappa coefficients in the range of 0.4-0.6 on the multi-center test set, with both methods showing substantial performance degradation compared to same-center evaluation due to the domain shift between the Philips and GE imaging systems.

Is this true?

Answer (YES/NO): NO